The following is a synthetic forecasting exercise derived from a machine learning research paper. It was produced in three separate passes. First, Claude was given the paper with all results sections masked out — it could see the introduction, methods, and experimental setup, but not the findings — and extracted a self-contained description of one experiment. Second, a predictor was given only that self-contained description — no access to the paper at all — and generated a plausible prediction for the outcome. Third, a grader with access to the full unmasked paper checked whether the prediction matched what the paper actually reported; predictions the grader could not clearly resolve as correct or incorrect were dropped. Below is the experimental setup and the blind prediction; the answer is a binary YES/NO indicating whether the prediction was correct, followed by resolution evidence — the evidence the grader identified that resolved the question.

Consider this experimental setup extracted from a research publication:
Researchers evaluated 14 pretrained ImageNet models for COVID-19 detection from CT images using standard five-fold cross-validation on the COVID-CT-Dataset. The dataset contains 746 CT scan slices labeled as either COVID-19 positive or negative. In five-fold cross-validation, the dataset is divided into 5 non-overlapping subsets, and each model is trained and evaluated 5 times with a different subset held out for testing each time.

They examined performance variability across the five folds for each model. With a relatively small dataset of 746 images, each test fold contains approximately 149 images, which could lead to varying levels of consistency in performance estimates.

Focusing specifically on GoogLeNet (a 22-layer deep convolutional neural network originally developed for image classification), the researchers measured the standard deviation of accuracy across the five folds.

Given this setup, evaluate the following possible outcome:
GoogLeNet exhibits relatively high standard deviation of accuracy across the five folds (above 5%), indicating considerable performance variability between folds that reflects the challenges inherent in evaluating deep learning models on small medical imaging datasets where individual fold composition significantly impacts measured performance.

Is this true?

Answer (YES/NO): YES